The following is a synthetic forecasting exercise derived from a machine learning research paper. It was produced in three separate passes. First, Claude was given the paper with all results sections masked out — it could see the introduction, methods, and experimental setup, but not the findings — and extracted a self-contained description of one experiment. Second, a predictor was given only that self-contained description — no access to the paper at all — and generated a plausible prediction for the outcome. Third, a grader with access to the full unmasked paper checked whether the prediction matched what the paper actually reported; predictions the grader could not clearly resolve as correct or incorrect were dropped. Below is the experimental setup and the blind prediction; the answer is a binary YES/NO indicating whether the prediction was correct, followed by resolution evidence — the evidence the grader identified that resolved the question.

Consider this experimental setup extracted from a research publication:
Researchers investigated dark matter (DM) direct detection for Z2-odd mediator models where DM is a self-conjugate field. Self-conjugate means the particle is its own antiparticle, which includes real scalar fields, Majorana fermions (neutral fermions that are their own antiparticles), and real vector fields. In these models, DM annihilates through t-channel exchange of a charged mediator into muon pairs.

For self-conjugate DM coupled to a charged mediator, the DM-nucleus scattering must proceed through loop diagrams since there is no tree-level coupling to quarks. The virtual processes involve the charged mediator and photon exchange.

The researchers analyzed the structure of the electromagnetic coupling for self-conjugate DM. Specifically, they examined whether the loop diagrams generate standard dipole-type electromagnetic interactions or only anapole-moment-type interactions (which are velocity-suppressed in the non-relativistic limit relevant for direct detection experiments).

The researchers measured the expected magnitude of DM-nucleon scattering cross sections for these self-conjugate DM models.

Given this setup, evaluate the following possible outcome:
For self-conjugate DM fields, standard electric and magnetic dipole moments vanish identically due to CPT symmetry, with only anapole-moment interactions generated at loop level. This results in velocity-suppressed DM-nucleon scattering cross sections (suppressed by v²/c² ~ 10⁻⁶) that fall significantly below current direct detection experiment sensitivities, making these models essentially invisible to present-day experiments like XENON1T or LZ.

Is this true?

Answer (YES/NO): YES